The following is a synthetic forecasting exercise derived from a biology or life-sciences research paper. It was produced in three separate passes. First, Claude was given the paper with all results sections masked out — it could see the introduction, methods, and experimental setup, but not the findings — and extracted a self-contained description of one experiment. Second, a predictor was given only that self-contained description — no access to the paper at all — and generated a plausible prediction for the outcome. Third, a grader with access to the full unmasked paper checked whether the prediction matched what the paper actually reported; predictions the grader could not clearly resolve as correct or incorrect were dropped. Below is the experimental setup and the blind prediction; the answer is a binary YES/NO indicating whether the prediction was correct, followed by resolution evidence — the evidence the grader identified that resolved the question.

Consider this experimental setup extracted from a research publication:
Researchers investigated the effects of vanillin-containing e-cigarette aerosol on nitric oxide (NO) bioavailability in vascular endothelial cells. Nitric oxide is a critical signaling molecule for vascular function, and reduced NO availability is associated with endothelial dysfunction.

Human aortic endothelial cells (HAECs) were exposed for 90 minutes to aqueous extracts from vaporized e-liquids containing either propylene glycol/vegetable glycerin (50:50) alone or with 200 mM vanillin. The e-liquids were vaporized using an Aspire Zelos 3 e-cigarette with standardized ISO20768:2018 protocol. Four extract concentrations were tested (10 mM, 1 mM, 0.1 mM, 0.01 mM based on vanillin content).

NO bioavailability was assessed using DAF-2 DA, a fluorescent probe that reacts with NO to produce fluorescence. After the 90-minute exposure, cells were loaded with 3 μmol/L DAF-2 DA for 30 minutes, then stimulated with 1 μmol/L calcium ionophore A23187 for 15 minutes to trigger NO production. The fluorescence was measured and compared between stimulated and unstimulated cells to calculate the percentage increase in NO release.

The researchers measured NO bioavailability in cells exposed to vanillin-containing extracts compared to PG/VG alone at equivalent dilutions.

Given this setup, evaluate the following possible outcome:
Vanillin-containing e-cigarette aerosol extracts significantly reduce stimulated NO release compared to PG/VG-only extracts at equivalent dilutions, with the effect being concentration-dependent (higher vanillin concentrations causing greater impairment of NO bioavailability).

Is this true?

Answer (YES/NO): NO